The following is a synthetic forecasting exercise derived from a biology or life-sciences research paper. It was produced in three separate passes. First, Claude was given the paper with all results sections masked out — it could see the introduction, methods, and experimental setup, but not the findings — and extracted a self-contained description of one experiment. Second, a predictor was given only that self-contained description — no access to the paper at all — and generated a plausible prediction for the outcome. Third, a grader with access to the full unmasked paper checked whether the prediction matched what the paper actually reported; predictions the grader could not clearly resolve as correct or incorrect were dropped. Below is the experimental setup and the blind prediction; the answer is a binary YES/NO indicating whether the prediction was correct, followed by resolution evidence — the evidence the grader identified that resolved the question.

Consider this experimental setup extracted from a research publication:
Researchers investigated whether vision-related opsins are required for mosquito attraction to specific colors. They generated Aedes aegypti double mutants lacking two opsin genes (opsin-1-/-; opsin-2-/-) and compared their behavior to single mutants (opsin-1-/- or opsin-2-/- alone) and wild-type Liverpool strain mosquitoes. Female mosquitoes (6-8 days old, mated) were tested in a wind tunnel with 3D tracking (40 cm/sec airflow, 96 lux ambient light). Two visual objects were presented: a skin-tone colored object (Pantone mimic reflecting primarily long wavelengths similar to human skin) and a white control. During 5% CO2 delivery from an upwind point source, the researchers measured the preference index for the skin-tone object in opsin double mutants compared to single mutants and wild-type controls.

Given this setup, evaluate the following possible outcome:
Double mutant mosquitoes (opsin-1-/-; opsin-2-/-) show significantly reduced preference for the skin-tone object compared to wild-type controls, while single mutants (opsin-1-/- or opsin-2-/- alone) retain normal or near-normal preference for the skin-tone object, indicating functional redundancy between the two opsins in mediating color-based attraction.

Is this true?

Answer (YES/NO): YES